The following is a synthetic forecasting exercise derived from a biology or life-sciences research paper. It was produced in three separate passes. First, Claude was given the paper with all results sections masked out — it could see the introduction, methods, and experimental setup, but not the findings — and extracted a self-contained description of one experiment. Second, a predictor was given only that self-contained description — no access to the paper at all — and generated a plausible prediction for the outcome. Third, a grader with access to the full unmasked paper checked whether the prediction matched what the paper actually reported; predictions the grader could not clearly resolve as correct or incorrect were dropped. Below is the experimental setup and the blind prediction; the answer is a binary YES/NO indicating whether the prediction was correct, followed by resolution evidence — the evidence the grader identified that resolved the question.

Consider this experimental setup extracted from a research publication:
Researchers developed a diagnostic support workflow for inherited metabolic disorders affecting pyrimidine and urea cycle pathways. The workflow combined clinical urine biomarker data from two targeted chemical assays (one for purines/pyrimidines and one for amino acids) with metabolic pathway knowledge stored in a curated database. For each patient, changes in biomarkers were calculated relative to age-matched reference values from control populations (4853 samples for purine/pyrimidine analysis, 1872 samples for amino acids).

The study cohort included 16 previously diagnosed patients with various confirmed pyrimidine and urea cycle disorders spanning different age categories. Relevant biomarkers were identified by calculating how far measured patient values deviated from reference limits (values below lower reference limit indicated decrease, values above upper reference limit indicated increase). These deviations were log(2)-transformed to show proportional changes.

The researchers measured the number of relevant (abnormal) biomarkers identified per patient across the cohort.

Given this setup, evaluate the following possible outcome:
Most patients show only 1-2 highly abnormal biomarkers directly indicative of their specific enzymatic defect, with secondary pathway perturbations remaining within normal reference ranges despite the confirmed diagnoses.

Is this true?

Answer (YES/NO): NO